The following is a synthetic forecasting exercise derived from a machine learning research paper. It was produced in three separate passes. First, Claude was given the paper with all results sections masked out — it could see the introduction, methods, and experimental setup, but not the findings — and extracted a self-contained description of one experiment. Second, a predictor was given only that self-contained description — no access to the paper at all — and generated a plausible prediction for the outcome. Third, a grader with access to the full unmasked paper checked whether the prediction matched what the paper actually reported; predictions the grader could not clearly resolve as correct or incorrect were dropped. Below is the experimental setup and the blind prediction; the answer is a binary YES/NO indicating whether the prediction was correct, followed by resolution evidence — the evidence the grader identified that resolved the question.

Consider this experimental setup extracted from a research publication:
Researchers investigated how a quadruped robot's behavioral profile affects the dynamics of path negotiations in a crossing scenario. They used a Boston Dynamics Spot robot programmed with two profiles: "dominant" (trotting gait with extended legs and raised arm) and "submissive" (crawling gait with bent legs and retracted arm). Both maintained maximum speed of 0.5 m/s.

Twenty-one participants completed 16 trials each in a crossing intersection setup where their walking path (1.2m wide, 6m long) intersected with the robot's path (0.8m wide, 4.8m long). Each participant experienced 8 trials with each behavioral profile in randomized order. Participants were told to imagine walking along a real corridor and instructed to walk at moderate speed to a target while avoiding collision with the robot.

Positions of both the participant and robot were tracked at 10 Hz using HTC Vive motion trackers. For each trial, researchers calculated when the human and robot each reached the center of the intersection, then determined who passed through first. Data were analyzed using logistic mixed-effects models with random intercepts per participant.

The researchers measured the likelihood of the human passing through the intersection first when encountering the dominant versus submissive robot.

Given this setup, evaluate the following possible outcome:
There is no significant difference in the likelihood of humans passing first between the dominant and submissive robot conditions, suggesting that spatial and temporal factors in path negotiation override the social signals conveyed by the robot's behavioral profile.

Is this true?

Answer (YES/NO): YES